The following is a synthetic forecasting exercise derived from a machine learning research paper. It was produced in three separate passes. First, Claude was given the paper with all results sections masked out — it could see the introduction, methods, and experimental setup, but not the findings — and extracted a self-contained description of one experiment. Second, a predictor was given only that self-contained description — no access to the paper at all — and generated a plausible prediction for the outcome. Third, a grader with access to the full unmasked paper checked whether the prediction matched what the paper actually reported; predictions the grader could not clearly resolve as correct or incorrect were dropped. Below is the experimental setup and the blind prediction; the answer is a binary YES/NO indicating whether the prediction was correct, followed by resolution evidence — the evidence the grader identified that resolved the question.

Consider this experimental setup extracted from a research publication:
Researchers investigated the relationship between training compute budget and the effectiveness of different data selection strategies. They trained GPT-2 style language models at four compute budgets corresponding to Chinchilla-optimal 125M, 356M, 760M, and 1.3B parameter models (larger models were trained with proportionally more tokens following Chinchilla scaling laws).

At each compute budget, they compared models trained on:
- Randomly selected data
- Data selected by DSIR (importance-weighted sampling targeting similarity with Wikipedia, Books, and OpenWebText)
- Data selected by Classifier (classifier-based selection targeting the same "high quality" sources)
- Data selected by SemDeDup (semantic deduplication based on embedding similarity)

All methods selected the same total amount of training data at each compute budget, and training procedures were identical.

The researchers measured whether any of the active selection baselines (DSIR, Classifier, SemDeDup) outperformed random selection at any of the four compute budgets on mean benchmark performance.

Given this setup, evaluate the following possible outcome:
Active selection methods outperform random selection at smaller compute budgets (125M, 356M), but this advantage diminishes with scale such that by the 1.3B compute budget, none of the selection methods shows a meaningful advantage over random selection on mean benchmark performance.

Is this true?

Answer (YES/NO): NO